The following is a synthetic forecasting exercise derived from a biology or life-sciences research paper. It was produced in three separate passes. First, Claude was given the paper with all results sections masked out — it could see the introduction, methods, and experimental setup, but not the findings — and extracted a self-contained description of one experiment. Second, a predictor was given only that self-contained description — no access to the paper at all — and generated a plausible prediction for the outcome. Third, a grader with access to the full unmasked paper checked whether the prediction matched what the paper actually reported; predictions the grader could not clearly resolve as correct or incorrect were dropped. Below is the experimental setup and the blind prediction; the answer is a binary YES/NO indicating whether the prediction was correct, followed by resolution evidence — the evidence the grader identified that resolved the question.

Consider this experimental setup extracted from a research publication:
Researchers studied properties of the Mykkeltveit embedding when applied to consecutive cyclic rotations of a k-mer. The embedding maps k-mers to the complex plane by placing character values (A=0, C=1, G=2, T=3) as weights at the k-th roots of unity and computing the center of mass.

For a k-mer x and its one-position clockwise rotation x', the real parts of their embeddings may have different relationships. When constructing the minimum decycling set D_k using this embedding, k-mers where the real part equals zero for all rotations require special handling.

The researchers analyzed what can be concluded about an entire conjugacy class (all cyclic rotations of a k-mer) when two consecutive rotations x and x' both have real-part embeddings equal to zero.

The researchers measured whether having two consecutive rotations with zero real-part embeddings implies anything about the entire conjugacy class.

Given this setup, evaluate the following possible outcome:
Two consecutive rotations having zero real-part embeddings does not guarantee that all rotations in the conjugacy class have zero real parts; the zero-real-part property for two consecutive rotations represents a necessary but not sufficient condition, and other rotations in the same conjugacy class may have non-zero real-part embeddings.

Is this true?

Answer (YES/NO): NO